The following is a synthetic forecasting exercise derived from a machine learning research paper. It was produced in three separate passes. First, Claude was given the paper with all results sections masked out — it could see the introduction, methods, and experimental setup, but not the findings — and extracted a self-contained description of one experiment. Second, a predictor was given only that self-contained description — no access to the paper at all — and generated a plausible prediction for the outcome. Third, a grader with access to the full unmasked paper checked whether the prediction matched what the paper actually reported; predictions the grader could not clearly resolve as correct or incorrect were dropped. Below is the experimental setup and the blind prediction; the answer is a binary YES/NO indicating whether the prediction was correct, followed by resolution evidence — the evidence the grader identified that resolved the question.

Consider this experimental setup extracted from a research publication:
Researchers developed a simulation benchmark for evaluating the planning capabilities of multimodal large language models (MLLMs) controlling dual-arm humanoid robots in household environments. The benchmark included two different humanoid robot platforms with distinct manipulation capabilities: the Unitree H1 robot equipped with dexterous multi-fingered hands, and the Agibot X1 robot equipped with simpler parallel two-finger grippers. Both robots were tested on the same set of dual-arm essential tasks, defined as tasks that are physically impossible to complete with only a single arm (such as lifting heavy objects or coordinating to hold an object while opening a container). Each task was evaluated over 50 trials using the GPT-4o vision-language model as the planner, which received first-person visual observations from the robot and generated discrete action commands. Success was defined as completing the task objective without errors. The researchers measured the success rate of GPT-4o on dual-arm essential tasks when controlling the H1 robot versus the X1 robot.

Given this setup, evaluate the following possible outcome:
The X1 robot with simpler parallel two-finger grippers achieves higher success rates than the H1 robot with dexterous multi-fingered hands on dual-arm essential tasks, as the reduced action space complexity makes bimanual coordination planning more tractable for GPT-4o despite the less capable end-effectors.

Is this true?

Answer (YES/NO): NO